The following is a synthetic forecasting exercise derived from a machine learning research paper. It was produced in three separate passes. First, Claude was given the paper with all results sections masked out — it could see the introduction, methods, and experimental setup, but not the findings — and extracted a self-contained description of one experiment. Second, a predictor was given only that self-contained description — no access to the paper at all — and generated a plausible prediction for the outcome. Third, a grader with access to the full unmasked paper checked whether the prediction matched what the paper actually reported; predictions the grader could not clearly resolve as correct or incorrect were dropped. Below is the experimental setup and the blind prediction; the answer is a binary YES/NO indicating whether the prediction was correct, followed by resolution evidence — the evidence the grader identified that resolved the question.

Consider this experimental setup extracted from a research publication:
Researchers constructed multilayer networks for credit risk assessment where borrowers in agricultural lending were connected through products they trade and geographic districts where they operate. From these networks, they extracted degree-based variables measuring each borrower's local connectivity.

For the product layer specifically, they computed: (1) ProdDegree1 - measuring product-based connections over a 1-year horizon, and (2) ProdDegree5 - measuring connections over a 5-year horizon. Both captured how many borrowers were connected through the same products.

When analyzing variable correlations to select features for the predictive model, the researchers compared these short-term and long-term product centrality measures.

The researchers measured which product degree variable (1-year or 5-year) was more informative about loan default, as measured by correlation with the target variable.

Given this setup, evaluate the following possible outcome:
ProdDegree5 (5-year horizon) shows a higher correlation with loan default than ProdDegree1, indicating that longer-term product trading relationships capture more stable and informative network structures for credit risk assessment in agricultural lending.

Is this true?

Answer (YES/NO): YES